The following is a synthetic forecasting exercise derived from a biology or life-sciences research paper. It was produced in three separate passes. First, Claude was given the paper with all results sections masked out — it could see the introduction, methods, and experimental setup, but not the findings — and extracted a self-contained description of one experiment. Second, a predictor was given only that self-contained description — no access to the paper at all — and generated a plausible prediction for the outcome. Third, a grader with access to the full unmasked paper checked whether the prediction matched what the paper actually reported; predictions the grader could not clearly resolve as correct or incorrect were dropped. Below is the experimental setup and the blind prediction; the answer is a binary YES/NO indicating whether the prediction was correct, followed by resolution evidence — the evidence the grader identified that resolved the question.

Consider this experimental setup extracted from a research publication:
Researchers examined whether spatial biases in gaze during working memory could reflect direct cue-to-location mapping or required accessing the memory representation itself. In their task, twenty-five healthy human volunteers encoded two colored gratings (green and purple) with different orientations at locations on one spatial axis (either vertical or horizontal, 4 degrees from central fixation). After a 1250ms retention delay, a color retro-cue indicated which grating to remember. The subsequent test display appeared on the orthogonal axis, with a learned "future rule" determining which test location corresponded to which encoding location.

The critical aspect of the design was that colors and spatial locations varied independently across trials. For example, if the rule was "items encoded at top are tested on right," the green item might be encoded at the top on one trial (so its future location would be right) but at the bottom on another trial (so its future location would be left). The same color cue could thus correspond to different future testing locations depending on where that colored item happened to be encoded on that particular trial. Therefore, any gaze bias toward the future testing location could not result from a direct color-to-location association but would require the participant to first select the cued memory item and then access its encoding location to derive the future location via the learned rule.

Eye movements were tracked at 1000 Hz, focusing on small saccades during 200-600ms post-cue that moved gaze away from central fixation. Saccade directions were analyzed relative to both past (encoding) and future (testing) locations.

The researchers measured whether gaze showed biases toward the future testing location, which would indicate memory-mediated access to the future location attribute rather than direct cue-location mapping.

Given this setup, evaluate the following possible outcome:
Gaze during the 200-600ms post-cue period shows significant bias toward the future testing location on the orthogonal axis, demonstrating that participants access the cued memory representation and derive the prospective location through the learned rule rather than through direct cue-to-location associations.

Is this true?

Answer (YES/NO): YES